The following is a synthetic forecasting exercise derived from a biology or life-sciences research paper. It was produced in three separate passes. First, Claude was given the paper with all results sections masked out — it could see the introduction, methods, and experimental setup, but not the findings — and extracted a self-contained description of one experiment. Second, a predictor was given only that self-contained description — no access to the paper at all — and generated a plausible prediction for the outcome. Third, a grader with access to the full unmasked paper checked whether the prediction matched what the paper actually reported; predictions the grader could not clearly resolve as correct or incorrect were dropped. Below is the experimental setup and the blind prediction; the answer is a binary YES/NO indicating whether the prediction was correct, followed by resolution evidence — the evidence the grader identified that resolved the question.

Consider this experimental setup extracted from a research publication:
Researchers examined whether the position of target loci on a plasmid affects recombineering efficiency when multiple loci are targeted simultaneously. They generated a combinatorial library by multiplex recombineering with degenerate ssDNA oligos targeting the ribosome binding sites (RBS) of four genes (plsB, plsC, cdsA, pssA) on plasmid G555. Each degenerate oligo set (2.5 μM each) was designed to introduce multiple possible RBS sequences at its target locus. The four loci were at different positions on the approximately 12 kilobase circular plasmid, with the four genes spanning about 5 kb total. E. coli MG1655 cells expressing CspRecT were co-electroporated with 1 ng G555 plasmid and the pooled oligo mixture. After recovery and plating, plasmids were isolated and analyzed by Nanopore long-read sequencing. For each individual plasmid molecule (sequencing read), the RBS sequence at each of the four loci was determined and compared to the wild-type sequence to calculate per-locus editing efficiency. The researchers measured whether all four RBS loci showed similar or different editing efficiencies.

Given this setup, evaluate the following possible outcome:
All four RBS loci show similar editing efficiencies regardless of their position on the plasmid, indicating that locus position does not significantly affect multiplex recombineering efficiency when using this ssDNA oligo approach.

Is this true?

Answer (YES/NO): YES